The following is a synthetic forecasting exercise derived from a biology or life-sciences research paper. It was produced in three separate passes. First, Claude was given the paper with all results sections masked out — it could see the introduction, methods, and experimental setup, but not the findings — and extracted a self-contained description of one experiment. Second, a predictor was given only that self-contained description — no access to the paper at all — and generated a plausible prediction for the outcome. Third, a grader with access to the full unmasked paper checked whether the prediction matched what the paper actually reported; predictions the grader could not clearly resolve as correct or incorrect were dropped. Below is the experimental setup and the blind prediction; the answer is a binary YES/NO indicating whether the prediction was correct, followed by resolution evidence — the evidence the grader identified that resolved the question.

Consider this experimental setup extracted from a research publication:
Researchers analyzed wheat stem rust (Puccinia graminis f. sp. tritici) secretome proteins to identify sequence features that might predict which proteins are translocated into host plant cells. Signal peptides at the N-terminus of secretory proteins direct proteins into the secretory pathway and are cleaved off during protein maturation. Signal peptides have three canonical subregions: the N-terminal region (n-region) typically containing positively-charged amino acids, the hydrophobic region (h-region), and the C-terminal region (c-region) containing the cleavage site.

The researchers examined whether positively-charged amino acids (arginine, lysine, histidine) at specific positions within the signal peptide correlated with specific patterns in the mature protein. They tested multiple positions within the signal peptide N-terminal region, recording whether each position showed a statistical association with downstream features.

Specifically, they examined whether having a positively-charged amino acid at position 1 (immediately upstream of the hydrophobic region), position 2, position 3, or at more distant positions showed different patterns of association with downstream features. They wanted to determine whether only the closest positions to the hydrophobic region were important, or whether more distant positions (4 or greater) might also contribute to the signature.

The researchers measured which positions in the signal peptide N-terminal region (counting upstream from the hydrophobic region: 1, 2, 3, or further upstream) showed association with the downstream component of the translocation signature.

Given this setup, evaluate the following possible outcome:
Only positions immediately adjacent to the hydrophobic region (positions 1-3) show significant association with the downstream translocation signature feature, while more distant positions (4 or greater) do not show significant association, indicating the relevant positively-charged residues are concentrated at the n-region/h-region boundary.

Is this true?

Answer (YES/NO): YES